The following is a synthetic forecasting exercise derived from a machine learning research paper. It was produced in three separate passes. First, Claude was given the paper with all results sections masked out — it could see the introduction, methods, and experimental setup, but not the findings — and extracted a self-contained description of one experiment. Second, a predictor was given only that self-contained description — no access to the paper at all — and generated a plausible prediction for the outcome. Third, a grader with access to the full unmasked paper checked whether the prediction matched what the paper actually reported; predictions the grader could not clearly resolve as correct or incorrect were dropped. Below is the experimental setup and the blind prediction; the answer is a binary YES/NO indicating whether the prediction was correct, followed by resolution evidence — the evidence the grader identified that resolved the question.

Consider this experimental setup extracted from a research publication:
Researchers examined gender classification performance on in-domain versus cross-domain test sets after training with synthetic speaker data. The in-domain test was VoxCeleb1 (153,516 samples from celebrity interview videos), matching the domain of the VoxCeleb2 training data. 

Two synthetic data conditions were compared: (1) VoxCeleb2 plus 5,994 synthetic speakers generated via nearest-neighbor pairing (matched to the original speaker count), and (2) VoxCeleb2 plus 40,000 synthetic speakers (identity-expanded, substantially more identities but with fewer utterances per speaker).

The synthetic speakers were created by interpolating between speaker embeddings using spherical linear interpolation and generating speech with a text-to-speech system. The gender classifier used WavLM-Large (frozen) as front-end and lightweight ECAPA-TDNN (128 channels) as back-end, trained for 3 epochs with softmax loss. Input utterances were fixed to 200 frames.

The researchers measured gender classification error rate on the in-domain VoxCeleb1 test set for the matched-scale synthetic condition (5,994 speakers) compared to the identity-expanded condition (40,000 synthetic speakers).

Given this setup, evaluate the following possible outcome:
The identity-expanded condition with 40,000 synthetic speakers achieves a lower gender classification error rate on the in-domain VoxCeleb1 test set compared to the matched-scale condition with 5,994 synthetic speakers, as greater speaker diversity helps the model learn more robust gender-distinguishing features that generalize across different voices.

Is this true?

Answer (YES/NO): NO